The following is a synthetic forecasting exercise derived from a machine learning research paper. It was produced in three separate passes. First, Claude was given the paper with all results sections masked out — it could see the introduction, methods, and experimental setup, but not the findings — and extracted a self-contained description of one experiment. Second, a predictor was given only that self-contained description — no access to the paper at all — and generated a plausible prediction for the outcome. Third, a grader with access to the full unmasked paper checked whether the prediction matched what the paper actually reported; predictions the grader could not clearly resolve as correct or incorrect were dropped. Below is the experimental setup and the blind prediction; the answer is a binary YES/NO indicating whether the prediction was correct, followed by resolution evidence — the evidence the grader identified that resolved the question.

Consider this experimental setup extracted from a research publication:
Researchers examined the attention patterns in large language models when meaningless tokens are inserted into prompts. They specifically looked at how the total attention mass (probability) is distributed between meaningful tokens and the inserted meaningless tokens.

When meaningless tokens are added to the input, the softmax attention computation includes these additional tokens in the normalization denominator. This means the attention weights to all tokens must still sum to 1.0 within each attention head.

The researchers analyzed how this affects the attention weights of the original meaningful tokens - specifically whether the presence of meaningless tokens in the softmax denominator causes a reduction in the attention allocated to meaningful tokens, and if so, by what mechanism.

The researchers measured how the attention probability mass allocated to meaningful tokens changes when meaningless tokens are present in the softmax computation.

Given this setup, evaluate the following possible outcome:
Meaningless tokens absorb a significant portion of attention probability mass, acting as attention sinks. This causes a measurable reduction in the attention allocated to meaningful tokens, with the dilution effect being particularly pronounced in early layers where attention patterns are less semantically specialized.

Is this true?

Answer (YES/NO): NO